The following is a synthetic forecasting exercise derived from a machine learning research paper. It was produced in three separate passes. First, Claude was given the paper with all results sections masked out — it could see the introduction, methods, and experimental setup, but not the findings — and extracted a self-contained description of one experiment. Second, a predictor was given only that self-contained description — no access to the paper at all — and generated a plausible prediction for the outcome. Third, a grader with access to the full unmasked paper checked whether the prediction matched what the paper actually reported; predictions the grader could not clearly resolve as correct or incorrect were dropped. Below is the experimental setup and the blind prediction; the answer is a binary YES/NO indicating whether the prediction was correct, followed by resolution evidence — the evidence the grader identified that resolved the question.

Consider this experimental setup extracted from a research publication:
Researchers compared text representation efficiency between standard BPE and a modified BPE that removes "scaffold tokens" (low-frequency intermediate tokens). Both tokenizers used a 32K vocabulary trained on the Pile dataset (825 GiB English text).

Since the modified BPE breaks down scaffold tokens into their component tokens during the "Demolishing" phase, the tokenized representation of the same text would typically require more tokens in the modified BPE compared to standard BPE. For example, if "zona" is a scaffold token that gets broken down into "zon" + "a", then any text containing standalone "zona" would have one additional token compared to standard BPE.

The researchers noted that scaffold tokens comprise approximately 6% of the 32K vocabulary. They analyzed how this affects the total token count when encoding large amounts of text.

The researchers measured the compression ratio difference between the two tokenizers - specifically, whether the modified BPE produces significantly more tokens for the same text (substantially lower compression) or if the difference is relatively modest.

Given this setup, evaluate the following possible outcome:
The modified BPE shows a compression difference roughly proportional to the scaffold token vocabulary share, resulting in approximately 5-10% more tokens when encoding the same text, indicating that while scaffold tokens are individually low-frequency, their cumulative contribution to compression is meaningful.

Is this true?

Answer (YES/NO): NO